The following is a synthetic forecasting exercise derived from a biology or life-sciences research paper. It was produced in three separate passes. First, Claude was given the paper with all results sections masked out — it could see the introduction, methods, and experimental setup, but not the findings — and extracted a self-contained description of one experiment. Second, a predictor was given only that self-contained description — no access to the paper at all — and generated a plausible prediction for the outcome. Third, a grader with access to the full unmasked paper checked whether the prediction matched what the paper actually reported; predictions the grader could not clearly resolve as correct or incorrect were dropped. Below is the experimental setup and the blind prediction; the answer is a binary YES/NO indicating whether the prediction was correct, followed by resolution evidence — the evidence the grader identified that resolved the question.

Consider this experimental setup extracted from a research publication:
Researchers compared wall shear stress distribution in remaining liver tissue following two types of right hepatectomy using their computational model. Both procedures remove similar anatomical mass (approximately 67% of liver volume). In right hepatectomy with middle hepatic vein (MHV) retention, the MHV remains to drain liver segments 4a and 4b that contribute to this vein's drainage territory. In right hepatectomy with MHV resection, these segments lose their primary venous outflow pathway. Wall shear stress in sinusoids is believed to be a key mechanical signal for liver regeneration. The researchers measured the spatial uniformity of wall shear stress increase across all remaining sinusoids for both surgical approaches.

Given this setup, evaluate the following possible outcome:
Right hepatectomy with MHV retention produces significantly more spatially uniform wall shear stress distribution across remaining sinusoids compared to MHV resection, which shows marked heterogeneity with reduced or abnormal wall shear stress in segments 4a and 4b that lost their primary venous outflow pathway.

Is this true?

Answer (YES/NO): YES